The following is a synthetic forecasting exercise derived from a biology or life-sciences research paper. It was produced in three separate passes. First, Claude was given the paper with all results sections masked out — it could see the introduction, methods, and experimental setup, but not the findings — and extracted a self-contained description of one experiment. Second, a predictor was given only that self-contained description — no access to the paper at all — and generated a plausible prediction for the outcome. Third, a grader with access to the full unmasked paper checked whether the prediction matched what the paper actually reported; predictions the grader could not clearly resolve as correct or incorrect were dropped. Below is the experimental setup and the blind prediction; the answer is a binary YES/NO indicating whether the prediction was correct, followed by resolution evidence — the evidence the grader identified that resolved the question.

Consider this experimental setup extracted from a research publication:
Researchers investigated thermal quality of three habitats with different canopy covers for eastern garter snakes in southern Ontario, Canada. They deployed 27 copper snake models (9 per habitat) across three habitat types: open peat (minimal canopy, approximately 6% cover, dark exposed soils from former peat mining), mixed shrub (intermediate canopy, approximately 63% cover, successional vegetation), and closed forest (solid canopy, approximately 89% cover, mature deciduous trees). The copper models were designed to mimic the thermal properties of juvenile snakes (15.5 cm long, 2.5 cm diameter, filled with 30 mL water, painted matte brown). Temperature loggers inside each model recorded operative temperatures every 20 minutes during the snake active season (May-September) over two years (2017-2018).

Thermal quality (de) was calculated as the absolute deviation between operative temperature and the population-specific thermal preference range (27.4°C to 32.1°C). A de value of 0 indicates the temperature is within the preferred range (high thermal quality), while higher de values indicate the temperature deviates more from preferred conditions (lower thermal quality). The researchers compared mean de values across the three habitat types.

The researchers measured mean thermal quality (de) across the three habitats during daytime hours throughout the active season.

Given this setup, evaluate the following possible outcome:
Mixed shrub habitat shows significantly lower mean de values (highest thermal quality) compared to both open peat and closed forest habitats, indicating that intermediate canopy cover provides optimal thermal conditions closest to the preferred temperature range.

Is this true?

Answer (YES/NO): NO